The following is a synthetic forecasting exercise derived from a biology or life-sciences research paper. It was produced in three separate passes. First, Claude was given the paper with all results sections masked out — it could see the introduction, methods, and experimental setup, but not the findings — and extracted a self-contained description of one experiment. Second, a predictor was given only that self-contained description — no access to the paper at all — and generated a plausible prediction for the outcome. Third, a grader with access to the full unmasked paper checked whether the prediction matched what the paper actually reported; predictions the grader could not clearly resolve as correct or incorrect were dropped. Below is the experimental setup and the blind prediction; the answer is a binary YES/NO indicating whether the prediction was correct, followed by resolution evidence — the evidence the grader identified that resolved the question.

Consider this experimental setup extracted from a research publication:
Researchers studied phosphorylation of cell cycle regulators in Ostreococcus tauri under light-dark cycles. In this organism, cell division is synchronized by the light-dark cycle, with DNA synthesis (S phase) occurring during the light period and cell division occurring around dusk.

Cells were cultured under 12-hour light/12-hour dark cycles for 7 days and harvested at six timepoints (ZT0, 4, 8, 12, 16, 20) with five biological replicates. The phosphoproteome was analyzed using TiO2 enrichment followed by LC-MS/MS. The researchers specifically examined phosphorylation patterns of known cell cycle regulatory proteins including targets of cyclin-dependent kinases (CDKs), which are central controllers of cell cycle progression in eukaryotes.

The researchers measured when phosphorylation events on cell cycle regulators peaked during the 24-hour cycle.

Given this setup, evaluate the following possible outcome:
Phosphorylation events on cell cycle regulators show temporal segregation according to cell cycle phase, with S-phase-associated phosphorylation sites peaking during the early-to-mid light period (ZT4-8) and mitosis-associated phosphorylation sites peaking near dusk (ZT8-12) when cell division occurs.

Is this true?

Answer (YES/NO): NO